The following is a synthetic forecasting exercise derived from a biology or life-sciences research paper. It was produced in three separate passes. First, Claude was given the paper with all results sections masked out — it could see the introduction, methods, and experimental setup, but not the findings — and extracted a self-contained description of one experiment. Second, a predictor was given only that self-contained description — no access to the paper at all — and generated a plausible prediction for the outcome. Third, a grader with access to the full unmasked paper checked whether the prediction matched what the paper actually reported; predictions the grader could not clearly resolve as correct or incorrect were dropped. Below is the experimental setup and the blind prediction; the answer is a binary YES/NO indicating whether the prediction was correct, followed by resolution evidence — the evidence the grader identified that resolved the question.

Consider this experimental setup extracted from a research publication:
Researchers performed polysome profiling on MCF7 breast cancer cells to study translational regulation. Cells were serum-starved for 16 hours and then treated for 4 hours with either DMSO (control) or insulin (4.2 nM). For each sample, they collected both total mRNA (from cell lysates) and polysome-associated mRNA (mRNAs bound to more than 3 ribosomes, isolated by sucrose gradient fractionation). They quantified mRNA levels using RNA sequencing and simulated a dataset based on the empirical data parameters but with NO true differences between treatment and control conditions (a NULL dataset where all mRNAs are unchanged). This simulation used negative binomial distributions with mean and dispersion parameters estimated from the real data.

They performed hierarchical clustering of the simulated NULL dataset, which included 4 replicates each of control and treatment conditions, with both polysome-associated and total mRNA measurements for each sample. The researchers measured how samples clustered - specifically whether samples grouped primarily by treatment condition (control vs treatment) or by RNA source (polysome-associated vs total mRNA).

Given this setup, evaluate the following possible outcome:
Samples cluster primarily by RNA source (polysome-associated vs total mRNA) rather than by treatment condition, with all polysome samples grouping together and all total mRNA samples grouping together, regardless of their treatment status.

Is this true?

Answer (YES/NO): YES